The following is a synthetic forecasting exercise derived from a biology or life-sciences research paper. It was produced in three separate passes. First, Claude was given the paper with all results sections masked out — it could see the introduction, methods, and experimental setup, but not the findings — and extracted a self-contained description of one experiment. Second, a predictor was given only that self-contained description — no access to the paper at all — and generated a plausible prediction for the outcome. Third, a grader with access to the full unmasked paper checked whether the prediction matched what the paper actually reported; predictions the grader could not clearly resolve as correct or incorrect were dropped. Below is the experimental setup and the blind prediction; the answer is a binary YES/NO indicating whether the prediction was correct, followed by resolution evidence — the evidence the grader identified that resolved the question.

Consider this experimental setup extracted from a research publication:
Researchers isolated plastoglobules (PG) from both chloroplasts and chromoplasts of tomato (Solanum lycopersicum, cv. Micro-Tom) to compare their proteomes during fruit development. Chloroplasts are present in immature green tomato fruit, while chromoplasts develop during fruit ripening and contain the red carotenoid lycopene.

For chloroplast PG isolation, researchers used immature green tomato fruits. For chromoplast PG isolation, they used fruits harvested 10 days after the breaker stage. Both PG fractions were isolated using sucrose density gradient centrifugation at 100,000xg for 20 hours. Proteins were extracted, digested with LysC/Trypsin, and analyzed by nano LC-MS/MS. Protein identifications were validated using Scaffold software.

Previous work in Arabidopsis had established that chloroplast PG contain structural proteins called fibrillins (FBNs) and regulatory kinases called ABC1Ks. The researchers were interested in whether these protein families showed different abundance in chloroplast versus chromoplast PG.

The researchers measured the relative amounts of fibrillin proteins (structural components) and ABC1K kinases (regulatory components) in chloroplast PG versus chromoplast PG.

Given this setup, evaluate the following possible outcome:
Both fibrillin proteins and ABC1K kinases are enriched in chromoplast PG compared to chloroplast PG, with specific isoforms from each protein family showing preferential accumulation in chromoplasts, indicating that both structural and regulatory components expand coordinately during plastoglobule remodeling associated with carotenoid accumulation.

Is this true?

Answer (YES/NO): NO